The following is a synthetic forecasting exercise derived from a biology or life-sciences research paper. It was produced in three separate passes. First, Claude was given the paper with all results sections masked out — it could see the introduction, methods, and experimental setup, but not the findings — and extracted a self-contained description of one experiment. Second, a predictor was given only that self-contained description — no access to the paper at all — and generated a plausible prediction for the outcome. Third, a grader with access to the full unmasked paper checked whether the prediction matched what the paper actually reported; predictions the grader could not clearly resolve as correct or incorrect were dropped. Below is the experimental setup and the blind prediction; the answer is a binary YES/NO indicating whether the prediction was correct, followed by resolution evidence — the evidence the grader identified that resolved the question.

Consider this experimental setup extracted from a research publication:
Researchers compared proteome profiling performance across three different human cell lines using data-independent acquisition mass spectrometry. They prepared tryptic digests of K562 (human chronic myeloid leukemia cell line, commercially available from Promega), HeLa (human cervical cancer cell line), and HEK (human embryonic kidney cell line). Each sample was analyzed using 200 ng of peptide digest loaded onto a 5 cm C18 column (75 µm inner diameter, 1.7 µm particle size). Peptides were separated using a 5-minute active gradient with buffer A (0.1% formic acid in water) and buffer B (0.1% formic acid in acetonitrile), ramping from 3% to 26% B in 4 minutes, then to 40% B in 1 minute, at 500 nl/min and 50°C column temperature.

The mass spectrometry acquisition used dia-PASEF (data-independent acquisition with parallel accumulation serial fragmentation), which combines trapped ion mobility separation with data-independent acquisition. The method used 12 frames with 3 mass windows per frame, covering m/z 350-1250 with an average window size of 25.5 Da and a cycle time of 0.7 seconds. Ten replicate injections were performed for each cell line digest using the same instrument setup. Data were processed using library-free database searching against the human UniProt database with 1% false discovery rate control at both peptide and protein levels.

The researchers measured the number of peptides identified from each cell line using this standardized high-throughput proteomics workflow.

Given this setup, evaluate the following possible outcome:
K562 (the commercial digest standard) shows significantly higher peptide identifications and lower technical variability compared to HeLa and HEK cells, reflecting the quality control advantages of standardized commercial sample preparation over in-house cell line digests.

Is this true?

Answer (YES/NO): NO